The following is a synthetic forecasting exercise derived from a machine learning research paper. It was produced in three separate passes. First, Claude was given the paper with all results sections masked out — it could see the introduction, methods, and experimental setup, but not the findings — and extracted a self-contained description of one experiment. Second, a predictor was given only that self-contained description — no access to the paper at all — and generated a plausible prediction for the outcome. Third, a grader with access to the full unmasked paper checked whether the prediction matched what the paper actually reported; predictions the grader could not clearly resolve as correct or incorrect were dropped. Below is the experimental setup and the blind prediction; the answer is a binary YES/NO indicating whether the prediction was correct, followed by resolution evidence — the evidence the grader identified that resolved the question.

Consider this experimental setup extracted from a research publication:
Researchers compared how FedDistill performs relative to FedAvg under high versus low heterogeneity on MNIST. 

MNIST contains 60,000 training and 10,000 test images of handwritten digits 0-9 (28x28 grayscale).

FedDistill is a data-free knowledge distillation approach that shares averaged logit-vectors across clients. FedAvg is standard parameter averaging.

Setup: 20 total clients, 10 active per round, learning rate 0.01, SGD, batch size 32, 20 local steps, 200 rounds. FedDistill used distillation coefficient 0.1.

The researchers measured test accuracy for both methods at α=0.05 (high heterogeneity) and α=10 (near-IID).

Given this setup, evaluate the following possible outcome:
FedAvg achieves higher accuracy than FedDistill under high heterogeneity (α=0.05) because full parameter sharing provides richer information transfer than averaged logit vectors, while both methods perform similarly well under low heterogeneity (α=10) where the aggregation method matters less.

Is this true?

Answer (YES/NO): NO